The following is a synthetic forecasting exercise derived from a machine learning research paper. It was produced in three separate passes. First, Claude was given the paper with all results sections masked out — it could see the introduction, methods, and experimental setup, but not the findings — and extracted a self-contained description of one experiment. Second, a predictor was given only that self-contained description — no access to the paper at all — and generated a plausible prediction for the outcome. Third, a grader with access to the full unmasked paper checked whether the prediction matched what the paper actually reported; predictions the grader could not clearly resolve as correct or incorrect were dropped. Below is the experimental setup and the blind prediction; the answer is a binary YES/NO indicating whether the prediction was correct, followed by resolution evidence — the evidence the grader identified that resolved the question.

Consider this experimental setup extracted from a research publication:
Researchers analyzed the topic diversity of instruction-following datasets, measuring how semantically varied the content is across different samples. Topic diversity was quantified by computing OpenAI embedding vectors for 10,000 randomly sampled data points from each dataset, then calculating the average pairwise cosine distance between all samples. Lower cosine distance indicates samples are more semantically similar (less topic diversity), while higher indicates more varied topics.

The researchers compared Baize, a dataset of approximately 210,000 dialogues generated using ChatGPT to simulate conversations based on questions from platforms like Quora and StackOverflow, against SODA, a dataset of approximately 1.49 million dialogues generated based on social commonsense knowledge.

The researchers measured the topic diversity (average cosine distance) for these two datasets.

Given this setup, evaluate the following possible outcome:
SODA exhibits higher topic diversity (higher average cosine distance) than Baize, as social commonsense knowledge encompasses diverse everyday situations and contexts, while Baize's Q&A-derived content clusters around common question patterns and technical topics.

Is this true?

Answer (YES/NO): NO